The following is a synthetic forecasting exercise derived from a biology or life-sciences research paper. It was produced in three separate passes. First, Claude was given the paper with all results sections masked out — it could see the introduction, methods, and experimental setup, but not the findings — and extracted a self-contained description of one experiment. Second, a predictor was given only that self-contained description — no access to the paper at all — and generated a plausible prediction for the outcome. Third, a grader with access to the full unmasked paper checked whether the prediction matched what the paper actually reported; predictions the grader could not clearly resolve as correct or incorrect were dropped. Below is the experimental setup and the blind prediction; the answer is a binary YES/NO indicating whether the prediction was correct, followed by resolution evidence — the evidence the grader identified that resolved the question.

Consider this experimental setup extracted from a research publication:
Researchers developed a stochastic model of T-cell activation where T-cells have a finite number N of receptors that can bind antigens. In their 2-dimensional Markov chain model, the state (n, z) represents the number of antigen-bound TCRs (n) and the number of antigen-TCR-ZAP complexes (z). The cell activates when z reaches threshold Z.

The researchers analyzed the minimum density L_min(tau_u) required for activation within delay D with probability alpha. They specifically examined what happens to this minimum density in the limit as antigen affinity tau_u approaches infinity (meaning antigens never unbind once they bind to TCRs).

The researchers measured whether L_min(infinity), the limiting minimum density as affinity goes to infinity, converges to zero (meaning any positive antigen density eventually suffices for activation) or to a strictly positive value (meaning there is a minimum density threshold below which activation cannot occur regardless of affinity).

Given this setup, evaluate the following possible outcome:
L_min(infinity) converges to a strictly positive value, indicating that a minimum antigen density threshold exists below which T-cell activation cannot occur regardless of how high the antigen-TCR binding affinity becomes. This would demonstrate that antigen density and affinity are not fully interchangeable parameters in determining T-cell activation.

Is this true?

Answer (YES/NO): YES